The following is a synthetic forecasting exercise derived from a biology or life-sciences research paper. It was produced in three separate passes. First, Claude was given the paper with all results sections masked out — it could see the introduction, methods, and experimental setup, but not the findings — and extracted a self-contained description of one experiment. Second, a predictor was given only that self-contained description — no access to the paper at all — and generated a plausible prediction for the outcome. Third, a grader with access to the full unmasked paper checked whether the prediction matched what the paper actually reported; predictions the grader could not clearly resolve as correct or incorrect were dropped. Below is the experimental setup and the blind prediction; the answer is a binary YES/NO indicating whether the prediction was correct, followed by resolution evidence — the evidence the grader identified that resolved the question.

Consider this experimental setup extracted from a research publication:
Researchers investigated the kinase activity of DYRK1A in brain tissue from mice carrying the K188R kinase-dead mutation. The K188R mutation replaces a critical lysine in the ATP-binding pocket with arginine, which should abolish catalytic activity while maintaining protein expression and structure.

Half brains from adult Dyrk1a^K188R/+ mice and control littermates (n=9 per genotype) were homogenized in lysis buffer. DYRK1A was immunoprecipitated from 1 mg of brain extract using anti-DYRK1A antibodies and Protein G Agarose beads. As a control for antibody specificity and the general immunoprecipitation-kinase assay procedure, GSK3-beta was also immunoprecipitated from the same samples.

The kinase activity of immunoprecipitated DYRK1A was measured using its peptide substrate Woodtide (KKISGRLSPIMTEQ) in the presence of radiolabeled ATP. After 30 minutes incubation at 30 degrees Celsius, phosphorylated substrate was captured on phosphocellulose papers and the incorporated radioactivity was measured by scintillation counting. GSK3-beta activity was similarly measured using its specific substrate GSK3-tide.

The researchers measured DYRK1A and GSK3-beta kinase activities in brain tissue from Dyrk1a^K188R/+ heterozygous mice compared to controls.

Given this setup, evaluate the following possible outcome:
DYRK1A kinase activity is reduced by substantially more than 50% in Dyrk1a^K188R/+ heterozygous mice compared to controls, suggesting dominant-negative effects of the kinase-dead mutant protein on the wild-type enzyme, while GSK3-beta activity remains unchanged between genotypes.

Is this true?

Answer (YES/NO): NO